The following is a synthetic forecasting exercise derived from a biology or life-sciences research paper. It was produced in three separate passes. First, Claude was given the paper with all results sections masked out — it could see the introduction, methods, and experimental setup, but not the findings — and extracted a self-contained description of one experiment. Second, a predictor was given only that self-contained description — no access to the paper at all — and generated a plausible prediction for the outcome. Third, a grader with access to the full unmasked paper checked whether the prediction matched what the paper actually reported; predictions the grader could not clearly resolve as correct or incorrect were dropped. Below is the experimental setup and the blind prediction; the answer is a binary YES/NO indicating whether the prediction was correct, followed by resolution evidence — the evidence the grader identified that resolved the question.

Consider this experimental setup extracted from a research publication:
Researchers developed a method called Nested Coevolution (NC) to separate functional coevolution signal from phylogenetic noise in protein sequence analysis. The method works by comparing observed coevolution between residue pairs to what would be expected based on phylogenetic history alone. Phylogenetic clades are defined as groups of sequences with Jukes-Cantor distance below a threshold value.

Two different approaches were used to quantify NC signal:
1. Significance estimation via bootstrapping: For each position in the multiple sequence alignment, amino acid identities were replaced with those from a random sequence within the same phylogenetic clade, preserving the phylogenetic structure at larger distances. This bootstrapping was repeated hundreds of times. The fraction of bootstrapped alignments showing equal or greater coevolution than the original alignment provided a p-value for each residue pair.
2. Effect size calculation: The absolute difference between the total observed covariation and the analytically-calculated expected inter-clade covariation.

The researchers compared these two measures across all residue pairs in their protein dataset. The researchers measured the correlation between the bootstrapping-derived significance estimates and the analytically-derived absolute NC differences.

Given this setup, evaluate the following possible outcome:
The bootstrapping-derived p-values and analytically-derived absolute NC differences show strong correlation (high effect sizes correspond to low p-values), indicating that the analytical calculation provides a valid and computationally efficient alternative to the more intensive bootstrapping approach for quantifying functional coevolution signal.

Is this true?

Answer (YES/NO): YES